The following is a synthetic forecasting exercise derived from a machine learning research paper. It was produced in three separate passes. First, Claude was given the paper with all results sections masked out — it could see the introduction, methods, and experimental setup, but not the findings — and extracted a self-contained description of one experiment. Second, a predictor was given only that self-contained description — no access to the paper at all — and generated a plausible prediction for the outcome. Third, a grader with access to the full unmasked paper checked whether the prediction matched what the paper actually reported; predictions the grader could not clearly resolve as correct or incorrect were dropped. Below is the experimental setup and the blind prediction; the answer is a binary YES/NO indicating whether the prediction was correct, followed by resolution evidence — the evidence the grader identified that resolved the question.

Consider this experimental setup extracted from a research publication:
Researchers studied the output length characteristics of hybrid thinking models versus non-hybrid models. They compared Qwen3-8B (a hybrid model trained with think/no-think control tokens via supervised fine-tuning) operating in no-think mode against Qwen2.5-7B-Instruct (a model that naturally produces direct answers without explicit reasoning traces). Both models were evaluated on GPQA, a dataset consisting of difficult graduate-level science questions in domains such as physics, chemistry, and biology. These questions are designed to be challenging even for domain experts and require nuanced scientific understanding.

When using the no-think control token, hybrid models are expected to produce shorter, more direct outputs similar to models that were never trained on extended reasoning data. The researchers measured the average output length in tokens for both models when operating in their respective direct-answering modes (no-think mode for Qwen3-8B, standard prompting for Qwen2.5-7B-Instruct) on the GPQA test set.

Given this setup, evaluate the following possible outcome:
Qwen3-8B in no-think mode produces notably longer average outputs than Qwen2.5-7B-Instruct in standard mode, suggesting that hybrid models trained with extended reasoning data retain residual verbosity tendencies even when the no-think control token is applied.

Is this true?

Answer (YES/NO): YES